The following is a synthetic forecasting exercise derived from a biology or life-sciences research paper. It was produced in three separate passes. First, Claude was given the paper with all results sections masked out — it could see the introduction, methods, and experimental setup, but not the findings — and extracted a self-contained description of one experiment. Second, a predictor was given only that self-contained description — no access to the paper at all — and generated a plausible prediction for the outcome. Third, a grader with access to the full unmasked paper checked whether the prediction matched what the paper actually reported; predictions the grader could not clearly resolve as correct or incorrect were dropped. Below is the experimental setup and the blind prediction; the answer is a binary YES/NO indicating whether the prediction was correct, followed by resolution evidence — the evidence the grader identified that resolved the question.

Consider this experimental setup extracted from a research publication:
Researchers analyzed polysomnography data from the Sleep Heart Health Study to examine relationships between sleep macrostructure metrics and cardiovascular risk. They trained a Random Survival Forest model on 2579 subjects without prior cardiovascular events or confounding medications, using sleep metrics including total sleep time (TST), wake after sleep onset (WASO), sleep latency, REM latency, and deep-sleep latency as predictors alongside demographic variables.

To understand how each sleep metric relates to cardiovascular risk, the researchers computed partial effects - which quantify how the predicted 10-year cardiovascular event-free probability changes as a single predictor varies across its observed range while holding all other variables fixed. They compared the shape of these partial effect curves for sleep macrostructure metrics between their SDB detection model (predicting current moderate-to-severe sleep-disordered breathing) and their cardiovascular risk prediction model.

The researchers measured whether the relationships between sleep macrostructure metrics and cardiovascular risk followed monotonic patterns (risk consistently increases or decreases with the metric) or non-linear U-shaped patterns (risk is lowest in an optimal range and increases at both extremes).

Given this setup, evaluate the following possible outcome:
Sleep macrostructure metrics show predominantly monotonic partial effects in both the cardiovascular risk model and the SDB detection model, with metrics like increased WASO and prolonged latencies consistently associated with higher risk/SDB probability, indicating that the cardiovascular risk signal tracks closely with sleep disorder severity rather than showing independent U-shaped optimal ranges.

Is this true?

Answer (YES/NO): NO